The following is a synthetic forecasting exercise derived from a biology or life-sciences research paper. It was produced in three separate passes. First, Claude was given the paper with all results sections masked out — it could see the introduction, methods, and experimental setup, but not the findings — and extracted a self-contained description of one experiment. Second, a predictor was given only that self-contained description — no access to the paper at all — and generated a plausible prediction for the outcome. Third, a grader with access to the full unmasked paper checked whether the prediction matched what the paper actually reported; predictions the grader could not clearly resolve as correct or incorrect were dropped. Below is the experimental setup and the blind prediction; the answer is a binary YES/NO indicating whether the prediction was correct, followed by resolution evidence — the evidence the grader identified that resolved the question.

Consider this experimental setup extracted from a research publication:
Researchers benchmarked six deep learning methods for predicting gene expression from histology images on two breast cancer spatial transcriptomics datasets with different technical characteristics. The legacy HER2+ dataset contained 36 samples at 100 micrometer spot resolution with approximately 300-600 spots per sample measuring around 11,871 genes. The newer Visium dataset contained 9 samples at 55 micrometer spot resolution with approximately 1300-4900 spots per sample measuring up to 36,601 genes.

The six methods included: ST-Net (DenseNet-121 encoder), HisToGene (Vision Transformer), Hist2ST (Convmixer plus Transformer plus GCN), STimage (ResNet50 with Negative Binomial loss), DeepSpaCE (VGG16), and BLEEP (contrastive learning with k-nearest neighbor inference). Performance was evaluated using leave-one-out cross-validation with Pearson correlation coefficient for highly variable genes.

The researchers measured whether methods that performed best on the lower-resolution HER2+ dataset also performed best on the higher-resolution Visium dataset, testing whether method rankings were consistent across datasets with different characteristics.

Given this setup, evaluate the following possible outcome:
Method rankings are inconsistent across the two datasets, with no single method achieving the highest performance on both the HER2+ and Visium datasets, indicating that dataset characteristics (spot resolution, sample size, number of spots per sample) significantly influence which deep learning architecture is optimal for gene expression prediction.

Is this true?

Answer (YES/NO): NO